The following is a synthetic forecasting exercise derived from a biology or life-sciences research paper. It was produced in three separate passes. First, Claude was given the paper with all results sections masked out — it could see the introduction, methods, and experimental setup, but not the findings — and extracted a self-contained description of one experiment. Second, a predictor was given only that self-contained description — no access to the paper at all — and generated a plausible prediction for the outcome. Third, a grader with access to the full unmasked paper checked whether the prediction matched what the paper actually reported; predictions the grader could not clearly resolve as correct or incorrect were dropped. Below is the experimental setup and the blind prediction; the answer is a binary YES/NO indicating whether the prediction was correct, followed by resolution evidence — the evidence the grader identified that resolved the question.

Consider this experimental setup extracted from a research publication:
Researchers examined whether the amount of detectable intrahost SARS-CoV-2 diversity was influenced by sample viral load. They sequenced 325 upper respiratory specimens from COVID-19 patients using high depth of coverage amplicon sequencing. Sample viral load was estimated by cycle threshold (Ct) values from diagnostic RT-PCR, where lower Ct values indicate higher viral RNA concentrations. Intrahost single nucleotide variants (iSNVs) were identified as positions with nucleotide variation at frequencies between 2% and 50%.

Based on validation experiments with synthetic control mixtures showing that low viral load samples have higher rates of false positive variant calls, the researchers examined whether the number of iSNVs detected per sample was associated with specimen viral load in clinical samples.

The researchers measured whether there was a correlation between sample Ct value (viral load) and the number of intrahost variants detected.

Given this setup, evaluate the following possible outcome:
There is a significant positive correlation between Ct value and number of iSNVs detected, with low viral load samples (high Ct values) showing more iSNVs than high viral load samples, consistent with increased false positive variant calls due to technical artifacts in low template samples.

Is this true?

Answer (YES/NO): YES